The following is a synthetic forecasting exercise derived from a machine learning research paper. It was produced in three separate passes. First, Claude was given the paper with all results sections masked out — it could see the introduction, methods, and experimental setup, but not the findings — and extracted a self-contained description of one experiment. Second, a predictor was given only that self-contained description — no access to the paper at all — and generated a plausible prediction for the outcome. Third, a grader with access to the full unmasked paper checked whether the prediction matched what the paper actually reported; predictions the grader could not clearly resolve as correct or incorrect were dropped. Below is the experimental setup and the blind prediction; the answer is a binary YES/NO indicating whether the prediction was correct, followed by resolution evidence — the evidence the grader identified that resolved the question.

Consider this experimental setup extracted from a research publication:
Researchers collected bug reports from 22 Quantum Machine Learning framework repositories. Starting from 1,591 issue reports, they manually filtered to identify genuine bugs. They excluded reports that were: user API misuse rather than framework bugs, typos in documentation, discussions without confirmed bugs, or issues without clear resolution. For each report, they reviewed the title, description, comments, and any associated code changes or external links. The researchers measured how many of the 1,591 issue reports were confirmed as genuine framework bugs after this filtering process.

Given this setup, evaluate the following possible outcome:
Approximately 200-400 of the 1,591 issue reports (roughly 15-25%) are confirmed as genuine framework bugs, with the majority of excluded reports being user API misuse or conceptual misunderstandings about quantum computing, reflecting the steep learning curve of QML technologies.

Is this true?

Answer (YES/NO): YES